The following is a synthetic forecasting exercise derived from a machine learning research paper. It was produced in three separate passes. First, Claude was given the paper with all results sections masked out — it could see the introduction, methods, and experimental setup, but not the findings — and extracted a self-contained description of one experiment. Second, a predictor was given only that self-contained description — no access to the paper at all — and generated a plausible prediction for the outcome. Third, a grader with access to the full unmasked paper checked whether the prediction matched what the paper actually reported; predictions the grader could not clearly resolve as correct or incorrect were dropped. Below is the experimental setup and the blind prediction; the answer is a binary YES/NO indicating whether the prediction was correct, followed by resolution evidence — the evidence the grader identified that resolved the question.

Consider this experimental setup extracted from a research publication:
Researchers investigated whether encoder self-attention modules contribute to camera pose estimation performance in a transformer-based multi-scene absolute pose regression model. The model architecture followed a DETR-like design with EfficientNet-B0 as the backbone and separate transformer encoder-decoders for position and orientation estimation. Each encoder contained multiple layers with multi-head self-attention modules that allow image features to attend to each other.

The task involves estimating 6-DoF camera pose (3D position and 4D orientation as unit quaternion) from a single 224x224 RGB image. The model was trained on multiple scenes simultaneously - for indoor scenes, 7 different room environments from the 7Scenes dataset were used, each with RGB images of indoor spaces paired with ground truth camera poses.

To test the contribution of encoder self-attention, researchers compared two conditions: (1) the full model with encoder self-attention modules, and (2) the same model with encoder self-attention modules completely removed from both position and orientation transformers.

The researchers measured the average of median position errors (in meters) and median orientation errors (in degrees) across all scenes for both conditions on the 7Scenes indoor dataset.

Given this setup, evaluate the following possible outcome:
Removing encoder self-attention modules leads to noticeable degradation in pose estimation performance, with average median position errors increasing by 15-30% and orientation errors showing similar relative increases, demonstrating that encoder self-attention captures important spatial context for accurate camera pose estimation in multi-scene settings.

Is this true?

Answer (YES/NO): NO